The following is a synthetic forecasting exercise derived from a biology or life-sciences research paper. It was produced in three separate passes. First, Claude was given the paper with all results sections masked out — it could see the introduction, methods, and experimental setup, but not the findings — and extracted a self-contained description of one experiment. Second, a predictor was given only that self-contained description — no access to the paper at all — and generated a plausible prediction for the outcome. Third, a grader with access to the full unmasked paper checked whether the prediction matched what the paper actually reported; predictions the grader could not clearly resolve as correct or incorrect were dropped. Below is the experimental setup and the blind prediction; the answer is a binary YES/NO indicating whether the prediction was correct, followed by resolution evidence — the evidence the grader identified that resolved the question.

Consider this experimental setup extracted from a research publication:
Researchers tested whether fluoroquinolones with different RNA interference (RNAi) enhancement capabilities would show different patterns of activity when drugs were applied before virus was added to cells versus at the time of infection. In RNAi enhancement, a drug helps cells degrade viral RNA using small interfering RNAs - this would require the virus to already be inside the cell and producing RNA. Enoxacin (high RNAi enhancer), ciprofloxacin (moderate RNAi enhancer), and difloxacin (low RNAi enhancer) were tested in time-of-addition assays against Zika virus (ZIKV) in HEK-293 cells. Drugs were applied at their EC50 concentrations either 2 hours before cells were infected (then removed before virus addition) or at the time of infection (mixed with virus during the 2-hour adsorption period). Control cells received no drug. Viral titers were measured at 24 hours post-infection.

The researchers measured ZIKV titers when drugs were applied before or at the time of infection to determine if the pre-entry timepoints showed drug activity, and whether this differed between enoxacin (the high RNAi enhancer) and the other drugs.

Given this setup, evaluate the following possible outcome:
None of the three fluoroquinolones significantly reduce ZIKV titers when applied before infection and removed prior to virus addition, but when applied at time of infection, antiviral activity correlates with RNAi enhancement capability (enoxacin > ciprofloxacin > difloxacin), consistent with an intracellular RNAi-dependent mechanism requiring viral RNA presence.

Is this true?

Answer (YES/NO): NO